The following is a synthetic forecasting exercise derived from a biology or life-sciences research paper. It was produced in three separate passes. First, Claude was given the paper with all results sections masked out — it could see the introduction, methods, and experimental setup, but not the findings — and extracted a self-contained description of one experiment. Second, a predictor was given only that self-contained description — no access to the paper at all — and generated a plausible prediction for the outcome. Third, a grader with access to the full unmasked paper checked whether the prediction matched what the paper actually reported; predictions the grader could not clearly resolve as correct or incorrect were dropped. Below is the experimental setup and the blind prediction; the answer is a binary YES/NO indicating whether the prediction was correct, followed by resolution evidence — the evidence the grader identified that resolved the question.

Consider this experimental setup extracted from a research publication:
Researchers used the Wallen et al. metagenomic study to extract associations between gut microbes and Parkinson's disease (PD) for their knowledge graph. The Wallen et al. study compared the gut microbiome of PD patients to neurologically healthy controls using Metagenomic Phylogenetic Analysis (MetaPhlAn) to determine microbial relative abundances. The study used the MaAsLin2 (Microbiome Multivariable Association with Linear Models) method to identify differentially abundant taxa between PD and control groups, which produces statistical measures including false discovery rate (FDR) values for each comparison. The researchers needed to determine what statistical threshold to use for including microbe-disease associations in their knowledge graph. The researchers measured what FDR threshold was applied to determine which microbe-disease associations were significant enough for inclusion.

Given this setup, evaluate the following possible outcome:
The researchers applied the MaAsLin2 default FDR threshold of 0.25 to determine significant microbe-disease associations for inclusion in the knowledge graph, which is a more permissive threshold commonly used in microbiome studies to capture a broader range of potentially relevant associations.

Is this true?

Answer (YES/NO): NO